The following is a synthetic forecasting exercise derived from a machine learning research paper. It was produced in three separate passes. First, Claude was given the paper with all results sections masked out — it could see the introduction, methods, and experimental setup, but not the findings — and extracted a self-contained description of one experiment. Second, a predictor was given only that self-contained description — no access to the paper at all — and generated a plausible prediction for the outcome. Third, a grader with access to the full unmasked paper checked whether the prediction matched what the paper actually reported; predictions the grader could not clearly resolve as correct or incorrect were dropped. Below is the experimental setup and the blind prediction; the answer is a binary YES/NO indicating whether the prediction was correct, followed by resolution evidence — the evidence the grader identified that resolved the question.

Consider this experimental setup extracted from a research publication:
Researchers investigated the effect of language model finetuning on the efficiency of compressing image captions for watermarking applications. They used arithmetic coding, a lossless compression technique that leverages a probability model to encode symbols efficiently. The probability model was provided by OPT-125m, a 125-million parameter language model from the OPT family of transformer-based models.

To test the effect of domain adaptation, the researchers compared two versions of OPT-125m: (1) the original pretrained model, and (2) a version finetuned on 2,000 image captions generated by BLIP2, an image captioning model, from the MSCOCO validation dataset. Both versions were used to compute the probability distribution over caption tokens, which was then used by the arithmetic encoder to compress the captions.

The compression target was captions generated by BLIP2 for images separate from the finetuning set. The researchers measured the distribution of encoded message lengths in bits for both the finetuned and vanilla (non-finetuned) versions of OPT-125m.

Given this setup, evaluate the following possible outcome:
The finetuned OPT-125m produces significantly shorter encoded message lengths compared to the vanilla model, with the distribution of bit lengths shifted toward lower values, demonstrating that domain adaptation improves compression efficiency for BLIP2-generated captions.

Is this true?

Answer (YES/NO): YES